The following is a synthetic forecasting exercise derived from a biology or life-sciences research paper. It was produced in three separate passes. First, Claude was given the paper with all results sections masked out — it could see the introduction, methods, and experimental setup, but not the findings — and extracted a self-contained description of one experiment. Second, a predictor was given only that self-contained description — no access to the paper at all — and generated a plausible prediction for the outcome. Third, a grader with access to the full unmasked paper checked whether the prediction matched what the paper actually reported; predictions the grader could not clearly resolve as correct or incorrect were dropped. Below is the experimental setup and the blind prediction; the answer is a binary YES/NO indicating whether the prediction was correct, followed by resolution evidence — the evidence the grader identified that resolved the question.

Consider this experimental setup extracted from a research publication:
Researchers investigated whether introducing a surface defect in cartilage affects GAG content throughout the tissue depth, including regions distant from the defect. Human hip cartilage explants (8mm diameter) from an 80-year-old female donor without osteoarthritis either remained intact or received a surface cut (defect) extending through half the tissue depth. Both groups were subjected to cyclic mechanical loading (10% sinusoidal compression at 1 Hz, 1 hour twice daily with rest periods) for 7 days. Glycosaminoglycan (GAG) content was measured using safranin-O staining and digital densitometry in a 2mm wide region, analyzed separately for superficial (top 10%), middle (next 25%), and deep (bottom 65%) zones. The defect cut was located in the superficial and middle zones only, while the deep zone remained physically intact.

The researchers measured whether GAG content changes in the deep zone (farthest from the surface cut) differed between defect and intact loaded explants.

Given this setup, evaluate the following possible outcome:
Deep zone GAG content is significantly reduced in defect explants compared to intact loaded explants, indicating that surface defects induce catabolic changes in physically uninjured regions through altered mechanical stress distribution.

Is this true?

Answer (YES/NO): NO